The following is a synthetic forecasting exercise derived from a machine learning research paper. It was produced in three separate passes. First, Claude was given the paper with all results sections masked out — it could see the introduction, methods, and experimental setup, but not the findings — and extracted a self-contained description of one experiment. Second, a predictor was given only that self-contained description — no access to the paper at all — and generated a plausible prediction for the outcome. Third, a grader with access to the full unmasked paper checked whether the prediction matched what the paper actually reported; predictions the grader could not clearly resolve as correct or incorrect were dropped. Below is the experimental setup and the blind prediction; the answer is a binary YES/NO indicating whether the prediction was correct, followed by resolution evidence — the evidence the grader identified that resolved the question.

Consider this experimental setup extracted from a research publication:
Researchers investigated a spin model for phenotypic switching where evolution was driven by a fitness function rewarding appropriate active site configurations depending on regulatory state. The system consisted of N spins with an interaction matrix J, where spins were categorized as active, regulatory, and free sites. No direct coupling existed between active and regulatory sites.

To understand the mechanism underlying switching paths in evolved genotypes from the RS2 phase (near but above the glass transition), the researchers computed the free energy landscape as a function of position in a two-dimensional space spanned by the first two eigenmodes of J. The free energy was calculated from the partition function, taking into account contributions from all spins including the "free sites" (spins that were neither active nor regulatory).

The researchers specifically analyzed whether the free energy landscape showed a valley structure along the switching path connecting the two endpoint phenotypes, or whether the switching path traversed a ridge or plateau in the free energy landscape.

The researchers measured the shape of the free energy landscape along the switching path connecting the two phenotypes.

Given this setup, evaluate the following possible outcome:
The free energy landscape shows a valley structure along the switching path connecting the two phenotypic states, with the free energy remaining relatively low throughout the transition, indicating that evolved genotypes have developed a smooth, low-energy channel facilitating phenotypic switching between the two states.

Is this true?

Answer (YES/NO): YES